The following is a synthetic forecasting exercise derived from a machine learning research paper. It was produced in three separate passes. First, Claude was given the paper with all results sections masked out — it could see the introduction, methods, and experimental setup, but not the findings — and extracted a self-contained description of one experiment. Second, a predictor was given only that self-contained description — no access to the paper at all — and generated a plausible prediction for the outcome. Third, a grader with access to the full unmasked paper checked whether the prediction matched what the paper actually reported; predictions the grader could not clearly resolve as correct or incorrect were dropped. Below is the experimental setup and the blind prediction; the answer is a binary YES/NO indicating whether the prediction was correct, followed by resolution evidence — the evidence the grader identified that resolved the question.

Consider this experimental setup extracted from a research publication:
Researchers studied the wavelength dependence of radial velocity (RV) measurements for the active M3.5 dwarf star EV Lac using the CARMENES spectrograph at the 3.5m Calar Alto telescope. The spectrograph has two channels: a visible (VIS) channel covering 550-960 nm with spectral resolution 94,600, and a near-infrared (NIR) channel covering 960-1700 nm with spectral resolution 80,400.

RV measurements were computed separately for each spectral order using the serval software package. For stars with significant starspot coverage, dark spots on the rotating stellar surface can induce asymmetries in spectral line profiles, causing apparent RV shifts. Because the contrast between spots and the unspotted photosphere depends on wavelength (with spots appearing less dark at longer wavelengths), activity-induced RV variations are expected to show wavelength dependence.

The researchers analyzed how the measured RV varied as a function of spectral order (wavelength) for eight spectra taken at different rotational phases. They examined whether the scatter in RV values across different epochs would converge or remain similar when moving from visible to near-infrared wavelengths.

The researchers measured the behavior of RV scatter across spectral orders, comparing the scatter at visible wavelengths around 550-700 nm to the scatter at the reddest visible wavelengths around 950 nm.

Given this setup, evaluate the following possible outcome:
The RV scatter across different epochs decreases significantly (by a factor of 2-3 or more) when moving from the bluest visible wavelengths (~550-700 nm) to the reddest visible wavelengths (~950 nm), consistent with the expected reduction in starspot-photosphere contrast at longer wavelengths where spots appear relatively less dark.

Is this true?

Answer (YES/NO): NO